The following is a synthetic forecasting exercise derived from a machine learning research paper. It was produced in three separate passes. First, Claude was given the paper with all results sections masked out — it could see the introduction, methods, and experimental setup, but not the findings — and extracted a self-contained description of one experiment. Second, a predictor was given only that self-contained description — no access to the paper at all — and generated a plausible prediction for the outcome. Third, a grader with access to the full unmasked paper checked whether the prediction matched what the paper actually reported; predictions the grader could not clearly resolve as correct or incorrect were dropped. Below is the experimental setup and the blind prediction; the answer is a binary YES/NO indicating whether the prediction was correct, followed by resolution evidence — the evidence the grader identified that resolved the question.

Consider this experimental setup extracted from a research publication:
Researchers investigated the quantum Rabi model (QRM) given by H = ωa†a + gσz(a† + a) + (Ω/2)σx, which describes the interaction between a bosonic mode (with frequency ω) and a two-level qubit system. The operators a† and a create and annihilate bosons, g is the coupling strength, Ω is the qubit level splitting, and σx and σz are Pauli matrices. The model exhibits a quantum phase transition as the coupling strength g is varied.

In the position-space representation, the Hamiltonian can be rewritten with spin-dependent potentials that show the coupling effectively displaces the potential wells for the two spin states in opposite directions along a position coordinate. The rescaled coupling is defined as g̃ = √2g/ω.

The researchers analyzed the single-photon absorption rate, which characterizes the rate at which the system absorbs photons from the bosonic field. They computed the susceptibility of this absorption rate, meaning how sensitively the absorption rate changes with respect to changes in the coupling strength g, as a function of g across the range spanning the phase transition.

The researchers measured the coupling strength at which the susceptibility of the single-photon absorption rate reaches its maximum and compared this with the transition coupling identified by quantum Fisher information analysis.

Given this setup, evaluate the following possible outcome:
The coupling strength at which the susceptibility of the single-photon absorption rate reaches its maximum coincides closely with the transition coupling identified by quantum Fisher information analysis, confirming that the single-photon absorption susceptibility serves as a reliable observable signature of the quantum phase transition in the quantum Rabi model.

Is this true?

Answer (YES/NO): YES